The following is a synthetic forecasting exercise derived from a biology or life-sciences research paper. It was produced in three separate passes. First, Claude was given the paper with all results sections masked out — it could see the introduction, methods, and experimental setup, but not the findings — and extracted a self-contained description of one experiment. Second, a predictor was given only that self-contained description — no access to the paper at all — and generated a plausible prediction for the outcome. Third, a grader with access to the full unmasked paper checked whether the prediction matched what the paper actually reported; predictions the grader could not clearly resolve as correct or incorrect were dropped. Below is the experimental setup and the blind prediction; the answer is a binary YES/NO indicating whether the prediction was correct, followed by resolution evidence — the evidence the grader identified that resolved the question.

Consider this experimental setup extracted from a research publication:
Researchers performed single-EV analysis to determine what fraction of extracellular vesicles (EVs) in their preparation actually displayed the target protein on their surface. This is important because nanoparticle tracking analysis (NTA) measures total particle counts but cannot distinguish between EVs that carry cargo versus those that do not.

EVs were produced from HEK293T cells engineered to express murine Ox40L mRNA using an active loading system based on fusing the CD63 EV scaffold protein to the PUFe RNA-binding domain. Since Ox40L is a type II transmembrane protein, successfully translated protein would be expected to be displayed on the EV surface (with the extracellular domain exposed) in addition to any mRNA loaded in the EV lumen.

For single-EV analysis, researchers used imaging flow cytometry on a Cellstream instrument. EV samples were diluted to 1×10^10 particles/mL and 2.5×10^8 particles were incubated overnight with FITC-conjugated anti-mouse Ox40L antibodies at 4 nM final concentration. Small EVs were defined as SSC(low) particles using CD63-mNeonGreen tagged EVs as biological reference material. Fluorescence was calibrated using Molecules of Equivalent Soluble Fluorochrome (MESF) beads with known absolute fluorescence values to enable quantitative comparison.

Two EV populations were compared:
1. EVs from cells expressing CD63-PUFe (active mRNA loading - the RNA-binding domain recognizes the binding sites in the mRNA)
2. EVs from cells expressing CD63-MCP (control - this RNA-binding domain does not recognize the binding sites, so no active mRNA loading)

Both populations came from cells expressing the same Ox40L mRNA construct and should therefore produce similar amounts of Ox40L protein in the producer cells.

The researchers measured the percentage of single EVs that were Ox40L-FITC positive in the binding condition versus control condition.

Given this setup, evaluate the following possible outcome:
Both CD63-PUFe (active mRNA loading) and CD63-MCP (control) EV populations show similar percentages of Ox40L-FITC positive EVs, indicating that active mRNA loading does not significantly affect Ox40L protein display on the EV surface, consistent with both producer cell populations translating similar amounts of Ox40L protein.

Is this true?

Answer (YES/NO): YES